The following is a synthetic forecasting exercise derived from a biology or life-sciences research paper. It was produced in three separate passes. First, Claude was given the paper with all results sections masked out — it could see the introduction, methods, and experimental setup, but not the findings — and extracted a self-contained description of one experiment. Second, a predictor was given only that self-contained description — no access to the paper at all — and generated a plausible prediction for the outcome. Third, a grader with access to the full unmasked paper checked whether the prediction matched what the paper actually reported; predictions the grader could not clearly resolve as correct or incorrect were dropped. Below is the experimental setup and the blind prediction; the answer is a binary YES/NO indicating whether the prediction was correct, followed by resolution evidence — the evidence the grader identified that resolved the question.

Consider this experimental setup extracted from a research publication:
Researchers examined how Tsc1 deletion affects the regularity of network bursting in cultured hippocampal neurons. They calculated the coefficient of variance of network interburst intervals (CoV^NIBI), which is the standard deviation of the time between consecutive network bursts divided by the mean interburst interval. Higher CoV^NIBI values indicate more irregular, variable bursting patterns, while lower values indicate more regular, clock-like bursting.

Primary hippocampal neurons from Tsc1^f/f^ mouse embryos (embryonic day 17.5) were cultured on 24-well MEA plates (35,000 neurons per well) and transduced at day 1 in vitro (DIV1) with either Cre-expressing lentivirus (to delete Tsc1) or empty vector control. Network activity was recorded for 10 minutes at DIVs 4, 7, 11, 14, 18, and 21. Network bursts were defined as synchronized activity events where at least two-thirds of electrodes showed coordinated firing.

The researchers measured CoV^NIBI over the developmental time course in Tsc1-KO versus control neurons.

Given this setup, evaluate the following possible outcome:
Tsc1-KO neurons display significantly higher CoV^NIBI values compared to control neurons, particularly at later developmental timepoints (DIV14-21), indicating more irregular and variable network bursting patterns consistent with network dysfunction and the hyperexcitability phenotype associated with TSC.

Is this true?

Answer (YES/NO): NO